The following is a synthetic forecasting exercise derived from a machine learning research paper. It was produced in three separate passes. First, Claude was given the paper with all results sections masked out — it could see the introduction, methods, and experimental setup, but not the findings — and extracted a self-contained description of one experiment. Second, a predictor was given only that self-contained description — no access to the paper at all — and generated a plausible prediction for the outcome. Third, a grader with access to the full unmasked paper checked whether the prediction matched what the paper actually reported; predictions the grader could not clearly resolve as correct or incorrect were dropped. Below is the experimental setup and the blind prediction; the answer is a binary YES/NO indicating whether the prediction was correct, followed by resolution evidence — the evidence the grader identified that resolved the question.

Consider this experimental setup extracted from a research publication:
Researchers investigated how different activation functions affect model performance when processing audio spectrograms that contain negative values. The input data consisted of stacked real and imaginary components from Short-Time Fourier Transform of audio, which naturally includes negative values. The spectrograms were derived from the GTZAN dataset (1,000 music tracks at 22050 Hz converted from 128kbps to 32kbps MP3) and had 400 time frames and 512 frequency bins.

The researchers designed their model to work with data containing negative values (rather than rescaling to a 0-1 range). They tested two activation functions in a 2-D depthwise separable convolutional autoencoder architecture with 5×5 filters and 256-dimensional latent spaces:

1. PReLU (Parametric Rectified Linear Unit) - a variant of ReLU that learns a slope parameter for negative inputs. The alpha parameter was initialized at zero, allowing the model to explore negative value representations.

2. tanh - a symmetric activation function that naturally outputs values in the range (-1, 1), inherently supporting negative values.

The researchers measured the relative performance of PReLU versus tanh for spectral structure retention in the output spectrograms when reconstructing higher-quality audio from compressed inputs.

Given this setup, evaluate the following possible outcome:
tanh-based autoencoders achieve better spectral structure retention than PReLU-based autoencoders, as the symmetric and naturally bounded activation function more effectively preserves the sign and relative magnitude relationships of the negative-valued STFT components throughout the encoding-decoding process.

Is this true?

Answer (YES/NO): NO